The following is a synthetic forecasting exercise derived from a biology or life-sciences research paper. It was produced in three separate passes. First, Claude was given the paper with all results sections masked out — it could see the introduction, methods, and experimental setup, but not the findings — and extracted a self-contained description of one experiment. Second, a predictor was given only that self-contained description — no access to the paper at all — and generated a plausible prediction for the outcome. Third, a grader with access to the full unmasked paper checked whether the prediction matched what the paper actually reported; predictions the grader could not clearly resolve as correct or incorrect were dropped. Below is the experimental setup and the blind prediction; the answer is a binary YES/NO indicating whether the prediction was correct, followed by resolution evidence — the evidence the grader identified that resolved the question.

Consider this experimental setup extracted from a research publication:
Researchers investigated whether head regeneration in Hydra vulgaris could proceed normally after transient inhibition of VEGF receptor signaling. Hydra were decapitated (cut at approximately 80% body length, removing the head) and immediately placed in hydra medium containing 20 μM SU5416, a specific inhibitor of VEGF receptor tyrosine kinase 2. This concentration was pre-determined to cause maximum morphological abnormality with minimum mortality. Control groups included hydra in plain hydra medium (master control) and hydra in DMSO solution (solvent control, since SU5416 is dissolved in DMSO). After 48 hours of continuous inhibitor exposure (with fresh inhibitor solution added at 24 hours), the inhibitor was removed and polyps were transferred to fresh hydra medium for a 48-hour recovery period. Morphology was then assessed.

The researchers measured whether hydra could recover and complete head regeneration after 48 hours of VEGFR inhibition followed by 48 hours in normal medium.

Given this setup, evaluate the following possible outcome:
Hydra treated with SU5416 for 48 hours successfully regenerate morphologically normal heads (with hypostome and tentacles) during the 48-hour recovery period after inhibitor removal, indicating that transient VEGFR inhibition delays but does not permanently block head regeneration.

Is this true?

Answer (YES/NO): NO